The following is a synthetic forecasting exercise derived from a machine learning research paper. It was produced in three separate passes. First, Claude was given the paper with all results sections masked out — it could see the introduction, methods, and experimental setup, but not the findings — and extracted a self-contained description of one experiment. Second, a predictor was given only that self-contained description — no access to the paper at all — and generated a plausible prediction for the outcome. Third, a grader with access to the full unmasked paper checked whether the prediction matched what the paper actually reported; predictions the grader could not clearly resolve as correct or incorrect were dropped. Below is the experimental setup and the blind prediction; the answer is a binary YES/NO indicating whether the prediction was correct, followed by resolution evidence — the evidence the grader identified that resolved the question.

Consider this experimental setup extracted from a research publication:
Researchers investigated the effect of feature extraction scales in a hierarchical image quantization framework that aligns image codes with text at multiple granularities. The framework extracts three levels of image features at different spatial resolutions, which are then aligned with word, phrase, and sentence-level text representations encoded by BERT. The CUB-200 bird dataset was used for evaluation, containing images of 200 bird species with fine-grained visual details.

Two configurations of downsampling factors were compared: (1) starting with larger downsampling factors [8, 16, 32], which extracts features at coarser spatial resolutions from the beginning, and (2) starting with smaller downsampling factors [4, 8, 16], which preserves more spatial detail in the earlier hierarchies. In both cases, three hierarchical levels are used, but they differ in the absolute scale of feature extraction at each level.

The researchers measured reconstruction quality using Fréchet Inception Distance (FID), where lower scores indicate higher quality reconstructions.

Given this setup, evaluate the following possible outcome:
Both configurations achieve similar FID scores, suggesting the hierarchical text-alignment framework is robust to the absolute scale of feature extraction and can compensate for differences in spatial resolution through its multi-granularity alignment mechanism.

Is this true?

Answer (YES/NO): NO